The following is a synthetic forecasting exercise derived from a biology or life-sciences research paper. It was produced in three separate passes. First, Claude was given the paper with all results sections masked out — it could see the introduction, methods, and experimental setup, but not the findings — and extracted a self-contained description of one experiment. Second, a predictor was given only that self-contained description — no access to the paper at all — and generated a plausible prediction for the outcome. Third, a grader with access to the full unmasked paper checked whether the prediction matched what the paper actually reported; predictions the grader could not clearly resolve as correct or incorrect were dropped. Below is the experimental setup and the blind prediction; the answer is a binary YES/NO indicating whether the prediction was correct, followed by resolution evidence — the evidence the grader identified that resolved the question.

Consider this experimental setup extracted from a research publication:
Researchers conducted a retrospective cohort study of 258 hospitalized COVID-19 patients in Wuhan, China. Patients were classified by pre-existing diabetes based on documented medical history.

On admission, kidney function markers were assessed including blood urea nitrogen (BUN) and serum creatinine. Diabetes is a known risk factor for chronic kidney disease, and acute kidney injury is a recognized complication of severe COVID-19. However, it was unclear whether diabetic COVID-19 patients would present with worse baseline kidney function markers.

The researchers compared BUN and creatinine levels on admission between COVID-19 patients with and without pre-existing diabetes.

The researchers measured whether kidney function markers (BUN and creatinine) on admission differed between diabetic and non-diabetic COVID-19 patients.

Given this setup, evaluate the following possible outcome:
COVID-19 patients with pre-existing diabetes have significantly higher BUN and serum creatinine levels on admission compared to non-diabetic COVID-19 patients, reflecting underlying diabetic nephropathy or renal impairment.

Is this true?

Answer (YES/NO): YES